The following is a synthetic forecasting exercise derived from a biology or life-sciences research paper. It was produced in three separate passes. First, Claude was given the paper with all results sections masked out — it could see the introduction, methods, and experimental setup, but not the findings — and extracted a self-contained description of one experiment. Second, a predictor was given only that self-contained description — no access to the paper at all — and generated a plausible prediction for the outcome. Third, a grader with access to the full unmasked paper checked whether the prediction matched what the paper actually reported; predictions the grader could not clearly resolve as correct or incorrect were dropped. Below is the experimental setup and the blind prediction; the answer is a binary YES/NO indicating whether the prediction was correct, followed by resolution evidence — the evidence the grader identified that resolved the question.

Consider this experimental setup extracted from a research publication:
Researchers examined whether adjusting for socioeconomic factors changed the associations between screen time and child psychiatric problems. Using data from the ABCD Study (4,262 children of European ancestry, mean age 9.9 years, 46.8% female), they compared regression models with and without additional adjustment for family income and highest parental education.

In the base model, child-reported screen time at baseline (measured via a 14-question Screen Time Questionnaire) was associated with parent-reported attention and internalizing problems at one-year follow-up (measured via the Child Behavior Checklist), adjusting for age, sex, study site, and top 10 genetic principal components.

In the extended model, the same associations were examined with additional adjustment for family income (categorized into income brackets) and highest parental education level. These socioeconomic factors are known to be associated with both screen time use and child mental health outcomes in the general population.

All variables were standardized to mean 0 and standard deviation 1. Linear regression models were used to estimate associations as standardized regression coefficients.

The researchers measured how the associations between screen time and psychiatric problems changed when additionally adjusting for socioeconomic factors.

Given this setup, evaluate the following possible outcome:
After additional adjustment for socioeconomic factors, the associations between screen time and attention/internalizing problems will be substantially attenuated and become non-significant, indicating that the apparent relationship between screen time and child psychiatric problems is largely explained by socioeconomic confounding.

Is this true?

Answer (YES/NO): NO